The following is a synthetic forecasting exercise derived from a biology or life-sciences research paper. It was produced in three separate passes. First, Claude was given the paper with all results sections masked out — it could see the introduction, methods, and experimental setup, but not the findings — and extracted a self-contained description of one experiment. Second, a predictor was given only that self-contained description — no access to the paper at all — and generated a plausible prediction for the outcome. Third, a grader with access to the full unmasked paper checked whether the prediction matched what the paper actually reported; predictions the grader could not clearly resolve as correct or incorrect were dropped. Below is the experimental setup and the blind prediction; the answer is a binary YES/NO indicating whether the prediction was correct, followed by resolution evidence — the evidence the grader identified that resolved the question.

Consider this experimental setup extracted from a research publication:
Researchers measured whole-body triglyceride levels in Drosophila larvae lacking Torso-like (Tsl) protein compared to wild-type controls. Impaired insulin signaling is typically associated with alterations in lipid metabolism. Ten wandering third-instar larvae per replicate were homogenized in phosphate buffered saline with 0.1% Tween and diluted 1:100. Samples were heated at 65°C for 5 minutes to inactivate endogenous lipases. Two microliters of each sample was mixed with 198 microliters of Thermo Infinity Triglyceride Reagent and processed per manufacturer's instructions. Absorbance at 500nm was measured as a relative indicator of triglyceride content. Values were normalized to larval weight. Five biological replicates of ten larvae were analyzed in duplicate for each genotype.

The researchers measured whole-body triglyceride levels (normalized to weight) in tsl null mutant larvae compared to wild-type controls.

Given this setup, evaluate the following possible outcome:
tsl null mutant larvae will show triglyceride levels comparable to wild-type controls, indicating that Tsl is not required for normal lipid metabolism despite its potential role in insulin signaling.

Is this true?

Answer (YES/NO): NO